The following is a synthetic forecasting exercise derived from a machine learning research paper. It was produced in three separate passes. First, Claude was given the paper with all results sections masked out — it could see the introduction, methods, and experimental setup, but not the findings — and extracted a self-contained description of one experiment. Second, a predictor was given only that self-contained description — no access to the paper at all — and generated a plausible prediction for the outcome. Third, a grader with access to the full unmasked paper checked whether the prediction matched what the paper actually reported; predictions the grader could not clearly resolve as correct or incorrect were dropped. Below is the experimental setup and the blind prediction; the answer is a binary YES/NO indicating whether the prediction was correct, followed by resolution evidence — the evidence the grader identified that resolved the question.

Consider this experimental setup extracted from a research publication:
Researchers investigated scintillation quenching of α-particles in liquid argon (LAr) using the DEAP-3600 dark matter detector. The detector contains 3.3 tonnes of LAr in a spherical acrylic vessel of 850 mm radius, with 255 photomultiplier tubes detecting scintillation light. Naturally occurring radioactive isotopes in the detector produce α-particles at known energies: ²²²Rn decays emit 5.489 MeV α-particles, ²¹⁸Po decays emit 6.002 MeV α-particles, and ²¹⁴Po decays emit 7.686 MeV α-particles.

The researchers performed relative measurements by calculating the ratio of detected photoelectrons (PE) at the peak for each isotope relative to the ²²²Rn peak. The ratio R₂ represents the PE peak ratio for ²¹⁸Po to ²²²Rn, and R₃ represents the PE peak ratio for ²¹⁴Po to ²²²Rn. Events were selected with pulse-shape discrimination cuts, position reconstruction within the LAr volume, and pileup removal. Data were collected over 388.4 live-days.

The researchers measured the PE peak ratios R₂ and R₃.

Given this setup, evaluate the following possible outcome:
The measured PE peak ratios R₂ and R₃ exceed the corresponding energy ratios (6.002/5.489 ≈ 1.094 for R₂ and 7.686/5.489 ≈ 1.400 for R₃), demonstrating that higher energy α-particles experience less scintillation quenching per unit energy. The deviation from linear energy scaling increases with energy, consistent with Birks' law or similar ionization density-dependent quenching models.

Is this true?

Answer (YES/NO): YES